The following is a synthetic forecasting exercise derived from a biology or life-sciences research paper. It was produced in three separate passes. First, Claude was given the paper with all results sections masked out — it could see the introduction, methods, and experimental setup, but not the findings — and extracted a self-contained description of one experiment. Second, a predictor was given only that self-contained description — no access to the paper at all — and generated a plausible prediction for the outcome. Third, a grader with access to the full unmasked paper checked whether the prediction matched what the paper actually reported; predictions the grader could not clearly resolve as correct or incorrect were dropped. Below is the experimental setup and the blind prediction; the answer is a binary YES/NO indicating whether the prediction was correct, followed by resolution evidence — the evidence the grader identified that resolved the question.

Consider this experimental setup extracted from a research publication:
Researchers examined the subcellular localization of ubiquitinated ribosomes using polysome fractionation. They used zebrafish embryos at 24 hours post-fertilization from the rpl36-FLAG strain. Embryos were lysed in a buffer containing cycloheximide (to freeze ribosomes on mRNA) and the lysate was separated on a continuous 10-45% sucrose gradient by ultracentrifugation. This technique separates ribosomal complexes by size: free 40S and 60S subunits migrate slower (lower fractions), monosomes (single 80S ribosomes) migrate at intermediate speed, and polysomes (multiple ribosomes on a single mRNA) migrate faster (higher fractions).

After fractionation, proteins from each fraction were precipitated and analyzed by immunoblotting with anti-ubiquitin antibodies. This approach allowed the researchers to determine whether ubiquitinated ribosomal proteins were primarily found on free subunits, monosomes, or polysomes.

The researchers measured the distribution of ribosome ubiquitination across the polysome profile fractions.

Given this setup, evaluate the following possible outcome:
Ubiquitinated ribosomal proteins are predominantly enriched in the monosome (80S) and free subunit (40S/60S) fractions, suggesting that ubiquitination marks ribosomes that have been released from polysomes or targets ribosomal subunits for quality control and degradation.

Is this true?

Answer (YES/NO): NO